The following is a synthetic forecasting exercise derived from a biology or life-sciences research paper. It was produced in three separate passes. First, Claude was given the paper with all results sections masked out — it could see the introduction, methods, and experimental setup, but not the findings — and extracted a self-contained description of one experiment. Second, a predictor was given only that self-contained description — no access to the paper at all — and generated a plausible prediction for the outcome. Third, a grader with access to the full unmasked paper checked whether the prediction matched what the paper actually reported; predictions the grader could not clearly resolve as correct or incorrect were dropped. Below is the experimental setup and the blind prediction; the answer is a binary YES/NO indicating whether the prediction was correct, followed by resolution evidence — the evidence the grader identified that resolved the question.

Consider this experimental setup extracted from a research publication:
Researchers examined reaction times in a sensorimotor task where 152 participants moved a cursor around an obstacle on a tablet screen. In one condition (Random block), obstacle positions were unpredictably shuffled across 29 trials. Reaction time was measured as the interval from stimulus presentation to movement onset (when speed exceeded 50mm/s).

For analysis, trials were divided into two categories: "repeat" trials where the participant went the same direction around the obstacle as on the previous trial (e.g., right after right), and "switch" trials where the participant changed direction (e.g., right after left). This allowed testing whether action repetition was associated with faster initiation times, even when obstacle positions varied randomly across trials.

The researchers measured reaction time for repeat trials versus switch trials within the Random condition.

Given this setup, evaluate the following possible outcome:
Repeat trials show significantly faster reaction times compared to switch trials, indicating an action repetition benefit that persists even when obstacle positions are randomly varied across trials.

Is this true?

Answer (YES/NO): YES